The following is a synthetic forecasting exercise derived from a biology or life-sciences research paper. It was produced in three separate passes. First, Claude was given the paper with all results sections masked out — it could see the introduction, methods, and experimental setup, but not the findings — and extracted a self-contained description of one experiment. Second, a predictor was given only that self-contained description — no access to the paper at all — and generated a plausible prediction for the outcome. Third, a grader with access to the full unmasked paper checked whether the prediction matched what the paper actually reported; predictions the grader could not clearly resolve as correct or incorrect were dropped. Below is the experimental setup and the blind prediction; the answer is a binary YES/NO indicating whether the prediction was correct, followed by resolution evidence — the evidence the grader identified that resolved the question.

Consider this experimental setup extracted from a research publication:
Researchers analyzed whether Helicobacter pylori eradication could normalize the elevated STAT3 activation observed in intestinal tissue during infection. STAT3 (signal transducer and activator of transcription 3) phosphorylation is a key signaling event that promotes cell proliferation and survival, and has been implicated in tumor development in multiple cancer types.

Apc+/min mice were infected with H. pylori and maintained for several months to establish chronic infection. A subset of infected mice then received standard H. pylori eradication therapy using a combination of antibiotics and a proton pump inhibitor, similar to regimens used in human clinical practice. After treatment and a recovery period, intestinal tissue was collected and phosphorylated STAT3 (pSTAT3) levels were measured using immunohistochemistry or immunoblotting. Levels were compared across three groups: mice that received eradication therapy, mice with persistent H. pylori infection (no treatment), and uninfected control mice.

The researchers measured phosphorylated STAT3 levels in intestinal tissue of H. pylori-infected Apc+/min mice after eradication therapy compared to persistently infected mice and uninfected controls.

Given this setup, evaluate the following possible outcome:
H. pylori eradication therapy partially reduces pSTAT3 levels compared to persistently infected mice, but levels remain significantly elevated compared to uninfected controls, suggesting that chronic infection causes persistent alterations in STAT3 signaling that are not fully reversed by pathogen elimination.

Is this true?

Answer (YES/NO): NO